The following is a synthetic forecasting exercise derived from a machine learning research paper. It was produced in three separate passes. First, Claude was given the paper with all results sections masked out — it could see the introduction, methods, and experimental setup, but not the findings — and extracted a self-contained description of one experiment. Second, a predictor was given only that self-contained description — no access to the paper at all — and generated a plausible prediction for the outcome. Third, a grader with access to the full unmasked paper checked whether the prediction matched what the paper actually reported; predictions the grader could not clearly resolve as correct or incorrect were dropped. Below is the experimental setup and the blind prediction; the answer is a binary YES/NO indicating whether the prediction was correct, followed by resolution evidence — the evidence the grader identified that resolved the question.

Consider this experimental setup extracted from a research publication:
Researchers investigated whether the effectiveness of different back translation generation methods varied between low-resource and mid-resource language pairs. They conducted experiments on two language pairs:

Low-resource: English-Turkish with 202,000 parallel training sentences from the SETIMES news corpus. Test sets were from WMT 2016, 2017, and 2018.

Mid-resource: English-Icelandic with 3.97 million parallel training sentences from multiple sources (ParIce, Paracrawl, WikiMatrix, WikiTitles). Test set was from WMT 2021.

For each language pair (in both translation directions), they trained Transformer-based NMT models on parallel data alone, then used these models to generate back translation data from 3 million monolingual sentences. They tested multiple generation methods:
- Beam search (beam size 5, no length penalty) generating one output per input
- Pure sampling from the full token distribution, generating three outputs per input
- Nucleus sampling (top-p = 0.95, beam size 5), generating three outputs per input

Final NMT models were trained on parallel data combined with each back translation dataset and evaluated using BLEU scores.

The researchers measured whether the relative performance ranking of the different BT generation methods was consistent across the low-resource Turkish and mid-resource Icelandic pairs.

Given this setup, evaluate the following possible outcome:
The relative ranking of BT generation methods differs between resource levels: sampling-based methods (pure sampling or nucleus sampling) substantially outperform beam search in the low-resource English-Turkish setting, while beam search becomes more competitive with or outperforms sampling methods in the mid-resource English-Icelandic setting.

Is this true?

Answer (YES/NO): NO